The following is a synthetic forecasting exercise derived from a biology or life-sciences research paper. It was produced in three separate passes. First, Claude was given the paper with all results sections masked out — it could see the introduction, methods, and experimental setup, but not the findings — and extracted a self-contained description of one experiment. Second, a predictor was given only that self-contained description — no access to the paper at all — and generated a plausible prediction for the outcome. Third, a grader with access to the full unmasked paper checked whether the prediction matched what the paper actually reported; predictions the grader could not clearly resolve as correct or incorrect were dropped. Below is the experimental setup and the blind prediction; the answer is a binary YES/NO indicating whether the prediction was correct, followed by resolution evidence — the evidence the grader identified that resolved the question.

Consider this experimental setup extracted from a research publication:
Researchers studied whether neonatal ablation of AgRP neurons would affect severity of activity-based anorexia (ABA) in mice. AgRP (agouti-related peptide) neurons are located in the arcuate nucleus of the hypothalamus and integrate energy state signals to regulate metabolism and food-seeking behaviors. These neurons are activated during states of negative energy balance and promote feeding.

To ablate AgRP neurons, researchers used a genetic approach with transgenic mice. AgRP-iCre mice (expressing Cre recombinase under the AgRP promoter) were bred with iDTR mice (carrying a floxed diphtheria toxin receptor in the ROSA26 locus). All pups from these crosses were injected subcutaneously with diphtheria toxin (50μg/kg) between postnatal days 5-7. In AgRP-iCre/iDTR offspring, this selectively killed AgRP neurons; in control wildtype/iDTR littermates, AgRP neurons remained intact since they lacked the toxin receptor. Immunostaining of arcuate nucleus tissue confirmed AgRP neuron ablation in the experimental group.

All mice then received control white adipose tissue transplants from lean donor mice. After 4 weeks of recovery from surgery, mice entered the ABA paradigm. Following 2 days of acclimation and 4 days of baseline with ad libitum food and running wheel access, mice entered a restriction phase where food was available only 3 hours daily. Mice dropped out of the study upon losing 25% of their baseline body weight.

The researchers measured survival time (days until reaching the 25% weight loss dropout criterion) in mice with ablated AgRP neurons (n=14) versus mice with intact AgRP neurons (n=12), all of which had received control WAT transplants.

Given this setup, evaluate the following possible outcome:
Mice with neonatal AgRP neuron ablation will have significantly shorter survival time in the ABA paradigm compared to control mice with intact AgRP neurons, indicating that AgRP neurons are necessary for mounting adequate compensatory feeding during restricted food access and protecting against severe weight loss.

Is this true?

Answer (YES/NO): NO